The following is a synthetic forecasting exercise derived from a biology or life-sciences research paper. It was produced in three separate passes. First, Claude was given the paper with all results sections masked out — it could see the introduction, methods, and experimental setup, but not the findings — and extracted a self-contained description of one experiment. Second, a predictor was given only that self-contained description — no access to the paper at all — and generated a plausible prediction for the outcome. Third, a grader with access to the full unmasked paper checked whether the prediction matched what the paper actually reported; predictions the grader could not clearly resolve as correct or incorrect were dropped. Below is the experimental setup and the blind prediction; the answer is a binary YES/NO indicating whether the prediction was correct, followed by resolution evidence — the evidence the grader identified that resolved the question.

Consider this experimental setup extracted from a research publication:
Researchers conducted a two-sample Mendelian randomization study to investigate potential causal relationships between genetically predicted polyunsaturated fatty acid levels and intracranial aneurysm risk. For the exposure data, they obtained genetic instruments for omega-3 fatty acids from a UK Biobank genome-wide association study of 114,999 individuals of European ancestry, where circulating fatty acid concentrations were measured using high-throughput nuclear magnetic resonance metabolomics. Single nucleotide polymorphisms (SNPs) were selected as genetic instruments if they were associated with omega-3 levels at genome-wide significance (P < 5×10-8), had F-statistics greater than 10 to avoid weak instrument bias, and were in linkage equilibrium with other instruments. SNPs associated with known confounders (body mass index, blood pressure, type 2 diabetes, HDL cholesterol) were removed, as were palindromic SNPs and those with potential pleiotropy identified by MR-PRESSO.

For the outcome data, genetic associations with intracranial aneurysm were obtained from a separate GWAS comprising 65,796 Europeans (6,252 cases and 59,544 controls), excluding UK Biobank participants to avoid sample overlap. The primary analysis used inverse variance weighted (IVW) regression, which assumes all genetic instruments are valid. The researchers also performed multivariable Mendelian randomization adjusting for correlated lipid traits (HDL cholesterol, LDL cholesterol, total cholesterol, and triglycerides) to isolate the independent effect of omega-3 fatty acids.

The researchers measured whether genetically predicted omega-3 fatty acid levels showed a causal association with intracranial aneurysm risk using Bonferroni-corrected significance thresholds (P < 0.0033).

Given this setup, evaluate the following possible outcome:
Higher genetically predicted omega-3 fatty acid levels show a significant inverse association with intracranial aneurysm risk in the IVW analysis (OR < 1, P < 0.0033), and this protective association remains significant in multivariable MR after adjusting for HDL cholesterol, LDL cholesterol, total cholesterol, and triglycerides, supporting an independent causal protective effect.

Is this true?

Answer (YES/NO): YES